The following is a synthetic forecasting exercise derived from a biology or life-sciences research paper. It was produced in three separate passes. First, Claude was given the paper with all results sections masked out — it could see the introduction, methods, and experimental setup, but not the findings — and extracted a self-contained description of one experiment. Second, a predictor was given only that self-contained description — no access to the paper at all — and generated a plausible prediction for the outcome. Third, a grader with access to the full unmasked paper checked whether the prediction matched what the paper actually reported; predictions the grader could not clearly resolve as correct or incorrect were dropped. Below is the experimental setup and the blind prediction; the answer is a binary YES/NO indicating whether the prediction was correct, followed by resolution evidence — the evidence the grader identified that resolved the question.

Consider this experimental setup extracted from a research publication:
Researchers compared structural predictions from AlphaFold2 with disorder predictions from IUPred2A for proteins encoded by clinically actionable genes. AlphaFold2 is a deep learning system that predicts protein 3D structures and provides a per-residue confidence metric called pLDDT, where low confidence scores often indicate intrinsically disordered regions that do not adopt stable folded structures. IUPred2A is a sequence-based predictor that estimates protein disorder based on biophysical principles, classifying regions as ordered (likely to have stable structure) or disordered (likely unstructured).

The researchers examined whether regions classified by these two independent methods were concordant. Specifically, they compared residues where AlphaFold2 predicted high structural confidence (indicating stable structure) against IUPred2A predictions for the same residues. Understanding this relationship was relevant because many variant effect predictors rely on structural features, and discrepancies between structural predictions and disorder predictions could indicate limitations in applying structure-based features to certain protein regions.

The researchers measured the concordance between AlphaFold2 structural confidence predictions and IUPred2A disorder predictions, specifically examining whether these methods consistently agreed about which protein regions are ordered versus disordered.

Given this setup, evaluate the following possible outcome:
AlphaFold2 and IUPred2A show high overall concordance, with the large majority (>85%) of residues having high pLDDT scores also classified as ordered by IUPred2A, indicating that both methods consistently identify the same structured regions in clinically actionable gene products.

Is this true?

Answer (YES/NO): NO